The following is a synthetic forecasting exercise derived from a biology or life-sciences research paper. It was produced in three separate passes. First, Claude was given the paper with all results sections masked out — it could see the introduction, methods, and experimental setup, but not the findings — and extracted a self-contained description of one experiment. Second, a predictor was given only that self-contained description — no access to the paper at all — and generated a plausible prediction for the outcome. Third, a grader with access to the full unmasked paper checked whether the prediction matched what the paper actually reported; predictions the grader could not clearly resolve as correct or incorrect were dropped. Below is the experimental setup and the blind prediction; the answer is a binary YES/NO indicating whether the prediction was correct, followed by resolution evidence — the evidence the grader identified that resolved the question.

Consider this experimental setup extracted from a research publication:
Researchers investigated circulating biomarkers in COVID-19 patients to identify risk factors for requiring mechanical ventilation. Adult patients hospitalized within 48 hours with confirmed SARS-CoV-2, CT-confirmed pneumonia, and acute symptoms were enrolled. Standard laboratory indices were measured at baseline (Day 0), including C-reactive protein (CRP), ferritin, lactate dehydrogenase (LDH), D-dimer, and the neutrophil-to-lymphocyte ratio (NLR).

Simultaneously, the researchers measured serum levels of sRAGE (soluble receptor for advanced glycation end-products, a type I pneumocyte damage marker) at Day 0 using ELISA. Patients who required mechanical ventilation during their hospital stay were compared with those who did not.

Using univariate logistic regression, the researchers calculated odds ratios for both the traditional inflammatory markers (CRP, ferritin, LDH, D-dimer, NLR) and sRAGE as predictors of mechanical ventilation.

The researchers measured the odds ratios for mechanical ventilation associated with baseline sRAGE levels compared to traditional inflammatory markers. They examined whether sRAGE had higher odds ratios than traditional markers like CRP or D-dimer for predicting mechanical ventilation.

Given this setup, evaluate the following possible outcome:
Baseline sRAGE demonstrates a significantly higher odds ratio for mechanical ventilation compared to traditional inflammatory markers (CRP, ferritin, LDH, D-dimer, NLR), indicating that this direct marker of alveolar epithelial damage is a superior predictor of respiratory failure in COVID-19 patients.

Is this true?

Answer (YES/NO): NO